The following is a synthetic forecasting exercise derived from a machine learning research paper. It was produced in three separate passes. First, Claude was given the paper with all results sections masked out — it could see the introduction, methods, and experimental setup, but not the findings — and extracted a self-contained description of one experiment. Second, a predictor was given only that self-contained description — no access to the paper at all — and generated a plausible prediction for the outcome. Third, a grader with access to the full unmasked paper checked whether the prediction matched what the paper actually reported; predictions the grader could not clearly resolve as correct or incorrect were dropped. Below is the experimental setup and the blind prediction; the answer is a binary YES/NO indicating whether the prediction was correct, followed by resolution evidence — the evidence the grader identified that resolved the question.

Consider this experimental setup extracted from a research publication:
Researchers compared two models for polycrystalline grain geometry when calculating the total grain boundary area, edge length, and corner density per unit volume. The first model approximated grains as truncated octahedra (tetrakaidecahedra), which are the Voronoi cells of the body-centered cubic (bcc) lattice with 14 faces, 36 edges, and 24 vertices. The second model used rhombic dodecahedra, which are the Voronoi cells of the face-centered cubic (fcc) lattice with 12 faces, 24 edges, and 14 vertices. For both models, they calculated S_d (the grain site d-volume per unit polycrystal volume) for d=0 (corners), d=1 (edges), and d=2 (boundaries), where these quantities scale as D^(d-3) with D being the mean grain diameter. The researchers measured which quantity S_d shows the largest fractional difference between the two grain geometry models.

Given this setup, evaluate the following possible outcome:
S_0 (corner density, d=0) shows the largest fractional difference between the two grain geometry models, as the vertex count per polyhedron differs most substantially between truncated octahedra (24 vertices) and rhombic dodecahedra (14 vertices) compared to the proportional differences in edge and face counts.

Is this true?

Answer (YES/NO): YES